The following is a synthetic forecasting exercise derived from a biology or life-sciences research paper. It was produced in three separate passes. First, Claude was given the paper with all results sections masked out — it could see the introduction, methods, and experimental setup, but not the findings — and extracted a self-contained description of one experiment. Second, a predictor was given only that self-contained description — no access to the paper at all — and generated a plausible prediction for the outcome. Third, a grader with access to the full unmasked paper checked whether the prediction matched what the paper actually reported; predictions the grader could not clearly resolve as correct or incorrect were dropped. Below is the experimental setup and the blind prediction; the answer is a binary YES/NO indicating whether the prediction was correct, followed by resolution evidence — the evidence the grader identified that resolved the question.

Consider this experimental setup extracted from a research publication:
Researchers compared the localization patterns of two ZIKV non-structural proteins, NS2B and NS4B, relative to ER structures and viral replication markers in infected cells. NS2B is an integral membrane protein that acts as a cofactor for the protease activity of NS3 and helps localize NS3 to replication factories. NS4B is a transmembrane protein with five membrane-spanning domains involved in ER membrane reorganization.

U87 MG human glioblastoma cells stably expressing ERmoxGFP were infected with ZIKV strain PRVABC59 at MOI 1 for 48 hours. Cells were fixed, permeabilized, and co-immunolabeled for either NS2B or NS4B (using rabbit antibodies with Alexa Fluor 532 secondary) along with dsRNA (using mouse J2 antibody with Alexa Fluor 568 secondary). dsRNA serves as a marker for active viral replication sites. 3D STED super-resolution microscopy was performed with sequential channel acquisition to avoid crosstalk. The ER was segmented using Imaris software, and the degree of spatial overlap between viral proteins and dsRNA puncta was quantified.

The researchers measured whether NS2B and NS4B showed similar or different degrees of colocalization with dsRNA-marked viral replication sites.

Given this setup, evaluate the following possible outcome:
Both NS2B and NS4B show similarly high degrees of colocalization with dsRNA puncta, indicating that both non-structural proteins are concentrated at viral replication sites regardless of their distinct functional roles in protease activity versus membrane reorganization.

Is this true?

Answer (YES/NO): NO